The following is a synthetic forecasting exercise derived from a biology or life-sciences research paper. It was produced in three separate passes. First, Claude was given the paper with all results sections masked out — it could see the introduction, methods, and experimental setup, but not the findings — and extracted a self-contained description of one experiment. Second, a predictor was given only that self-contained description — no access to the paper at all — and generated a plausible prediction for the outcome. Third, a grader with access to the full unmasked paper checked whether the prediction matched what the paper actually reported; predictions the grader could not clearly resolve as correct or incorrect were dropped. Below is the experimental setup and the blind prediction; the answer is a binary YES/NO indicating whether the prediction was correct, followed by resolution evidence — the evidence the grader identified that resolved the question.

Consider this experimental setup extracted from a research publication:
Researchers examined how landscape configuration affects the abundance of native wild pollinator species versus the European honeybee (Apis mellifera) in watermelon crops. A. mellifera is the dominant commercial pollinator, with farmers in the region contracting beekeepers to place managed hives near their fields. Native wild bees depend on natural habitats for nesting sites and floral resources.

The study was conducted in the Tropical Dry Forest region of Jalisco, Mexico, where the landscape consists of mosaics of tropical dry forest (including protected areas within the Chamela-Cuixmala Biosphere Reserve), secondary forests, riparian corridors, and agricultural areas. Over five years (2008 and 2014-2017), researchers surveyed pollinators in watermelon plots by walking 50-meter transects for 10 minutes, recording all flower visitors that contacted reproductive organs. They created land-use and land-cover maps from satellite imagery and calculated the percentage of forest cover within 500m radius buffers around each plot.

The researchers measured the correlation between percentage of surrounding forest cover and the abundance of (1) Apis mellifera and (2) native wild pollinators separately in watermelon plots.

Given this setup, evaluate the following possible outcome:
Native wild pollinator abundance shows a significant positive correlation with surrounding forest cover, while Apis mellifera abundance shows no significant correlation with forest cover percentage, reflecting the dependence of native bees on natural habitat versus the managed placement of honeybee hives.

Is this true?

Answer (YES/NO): NO